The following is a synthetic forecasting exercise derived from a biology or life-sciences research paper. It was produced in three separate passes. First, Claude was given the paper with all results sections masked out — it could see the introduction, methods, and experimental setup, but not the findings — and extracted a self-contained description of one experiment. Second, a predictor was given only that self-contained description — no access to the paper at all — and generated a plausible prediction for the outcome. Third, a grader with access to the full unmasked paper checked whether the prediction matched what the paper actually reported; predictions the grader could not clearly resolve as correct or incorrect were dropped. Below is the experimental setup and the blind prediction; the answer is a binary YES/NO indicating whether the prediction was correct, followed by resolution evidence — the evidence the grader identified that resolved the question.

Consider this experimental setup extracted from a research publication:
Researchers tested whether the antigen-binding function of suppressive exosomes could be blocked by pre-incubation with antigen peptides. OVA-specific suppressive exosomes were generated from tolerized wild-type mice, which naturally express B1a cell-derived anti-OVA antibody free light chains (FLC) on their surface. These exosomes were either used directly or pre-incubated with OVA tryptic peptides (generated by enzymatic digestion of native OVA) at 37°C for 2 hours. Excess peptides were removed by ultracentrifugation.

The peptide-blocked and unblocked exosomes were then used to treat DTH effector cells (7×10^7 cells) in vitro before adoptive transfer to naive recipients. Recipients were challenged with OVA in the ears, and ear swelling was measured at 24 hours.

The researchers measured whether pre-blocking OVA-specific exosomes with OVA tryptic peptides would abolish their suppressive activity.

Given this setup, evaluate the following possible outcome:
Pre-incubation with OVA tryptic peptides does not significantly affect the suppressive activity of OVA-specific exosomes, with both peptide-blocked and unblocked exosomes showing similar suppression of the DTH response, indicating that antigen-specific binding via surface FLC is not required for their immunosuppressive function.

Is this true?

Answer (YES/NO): NO